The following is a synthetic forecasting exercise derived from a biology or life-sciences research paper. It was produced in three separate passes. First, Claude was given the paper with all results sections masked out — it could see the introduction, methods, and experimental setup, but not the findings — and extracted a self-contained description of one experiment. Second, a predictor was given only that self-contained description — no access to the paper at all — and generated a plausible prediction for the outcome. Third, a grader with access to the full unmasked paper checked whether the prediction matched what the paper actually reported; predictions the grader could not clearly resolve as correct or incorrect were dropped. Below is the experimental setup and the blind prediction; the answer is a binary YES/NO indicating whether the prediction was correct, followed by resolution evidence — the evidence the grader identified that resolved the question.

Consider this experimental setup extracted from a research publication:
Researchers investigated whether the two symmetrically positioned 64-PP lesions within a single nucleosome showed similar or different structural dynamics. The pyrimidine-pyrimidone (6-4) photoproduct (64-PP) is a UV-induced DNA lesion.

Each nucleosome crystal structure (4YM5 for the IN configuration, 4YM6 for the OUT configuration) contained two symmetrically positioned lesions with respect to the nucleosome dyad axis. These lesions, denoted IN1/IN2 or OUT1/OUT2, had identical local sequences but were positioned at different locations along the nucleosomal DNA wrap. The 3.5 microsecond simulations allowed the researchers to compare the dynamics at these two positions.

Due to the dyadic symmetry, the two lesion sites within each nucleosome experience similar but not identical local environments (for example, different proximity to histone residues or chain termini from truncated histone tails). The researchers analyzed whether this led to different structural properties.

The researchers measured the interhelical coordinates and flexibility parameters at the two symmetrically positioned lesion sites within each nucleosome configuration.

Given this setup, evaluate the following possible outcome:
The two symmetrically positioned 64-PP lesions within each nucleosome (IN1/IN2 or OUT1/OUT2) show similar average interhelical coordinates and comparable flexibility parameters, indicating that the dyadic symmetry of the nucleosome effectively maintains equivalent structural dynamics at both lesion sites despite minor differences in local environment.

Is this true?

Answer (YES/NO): NO